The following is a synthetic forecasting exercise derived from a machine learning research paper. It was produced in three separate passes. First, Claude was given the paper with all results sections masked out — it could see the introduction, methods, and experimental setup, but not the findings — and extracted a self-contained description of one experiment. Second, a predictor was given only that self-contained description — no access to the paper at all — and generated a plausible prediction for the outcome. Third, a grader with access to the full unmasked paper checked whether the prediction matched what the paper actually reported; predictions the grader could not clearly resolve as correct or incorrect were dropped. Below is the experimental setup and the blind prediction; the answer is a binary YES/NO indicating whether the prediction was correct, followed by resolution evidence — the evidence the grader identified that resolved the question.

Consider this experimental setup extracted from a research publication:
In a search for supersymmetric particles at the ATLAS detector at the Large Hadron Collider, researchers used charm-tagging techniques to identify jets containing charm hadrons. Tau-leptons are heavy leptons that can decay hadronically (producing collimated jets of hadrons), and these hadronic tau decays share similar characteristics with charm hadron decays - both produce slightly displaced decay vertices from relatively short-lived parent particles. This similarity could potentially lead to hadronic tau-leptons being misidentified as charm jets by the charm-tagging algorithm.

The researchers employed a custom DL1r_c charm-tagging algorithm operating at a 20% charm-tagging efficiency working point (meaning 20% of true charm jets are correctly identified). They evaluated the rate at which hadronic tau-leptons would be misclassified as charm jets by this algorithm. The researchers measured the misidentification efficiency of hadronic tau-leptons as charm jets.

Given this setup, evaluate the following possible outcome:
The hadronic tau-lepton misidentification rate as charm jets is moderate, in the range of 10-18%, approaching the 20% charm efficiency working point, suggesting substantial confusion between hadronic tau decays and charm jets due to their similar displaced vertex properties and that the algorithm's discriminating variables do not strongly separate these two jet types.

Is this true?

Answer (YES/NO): YES